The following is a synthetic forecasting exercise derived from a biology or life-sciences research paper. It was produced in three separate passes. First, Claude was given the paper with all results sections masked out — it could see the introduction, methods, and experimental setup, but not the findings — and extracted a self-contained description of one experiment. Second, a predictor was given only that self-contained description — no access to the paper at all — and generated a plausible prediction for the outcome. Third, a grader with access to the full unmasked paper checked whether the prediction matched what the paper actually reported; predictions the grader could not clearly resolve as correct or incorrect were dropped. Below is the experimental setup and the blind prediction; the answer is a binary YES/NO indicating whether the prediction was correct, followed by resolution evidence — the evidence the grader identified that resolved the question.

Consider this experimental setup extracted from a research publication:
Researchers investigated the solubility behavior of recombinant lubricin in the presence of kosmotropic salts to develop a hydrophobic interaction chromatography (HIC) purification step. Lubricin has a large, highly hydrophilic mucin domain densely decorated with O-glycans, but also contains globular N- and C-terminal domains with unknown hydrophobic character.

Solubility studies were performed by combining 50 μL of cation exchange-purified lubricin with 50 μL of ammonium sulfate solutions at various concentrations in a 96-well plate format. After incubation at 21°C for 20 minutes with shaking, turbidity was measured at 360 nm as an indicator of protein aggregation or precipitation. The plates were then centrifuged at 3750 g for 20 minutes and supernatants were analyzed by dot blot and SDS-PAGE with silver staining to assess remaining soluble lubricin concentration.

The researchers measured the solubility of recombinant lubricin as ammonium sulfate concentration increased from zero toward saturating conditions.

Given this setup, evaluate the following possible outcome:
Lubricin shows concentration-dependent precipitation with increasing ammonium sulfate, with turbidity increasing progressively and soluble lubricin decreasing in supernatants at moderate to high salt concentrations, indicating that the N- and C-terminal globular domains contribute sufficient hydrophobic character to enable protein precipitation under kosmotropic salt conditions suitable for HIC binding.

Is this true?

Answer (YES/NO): NO